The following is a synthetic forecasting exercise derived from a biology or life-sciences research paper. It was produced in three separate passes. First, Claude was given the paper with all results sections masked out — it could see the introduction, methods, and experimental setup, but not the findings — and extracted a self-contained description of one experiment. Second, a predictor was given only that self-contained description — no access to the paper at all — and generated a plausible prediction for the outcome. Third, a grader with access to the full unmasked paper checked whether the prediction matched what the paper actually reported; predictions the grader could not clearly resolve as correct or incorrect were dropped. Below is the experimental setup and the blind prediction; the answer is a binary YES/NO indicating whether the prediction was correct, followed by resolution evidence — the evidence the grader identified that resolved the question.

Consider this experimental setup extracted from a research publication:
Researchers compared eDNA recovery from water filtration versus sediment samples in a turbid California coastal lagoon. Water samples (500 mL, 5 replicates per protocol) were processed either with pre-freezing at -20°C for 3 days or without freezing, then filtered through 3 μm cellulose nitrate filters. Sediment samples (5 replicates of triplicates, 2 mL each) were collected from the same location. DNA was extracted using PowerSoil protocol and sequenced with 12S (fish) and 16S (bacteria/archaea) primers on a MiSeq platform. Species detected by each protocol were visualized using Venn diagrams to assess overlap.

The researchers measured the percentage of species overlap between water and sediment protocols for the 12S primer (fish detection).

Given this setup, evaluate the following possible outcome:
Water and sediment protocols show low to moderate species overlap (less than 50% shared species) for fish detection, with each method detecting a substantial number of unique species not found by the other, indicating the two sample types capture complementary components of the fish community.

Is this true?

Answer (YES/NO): YES